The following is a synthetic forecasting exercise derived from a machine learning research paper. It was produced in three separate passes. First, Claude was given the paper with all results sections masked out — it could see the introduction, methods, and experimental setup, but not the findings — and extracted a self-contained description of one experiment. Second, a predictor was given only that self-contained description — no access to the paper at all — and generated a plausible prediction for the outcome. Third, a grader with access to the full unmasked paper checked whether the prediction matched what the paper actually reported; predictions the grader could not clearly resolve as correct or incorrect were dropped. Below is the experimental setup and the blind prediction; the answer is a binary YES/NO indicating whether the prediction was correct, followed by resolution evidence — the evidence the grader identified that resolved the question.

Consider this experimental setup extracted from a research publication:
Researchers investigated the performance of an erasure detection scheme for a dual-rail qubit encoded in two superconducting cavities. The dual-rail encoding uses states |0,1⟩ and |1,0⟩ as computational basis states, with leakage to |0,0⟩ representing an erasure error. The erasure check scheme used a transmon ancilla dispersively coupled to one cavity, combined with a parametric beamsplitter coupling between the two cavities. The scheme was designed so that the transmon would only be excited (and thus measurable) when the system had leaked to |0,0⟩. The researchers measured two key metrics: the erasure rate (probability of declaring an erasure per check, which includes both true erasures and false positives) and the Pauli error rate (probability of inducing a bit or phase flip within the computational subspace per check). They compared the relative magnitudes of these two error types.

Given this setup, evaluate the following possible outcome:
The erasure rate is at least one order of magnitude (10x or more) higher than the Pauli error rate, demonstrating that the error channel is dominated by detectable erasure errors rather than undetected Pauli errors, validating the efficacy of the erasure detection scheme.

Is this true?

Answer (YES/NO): NO